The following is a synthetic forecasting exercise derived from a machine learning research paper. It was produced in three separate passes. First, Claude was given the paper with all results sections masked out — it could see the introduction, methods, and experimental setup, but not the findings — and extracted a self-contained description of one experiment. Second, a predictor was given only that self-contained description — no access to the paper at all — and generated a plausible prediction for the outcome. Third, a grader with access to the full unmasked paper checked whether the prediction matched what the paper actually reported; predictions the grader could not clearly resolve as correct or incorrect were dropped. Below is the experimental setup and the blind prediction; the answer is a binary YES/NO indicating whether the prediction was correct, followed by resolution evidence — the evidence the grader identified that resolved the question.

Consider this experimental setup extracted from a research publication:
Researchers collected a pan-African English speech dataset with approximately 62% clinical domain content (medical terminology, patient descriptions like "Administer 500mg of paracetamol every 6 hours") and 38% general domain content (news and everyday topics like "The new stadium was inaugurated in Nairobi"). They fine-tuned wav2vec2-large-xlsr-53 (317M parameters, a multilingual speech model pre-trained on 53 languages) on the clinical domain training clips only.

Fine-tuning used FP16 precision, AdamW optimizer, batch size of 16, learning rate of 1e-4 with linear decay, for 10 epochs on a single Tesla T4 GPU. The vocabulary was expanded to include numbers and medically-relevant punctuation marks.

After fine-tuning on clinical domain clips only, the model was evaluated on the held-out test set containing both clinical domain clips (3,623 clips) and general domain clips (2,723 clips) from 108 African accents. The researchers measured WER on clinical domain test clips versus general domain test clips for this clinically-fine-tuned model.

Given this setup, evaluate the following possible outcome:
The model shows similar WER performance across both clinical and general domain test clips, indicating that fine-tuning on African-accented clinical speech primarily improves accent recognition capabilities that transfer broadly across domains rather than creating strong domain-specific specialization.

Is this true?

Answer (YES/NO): NO